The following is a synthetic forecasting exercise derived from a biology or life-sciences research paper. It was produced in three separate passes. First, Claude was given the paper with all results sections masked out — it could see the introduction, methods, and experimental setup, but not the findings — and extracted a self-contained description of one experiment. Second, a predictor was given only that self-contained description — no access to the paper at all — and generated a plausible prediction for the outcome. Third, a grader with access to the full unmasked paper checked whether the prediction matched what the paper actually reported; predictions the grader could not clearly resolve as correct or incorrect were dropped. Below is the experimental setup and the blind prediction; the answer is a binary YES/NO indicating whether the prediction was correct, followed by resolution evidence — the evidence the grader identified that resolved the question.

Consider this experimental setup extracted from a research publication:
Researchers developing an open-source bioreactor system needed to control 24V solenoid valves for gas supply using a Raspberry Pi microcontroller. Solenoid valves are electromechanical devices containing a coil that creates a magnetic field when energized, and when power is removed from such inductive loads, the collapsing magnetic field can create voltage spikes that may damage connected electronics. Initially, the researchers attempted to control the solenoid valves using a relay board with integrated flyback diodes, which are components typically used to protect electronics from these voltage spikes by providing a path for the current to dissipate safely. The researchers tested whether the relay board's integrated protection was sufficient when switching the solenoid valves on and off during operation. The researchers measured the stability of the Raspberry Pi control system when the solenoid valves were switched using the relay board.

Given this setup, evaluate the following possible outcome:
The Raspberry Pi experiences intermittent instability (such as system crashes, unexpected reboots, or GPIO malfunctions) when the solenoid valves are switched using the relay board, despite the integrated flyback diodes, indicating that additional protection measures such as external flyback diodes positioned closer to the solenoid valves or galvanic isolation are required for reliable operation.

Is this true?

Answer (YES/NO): YES